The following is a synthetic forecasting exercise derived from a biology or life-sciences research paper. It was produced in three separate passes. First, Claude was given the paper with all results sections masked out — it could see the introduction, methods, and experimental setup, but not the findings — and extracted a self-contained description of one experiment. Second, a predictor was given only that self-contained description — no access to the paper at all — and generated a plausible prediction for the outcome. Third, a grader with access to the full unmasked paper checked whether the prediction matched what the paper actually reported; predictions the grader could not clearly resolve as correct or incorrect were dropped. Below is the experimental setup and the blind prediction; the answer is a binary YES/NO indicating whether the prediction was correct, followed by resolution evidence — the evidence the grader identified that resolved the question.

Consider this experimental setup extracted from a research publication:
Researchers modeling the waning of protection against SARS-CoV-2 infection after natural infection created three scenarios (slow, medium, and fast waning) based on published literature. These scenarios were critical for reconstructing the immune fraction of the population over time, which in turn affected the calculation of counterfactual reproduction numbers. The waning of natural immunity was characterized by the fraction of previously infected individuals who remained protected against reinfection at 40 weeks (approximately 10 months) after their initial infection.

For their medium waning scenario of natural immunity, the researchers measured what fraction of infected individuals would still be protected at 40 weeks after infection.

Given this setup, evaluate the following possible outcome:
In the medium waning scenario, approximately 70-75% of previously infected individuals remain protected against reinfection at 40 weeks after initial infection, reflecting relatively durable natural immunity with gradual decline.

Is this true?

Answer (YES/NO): NO